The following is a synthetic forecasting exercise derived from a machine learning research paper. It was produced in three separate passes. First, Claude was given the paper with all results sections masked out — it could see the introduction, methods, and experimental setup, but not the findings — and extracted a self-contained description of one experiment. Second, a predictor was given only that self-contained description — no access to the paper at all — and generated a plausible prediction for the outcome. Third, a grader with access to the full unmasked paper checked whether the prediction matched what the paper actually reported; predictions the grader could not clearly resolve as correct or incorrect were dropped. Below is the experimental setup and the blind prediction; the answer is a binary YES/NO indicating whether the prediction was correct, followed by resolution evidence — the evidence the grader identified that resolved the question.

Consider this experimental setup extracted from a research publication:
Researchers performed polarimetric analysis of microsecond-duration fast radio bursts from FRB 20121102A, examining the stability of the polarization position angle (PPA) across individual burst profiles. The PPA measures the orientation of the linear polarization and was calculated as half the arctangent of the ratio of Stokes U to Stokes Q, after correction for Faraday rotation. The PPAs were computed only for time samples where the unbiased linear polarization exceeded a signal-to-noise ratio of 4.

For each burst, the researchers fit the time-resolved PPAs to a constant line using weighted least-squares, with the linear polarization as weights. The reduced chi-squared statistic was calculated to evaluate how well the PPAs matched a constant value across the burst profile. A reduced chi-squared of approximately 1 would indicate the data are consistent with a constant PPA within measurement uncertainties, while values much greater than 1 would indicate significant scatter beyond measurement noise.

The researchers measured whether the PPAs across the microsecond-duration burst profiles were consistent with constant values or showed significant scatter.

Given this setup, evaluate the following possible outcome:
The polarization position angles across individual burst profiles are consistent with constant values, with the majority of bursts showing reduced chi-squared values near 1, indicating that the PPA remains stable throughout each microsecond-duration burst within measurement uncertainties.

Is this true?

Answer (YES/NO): NO